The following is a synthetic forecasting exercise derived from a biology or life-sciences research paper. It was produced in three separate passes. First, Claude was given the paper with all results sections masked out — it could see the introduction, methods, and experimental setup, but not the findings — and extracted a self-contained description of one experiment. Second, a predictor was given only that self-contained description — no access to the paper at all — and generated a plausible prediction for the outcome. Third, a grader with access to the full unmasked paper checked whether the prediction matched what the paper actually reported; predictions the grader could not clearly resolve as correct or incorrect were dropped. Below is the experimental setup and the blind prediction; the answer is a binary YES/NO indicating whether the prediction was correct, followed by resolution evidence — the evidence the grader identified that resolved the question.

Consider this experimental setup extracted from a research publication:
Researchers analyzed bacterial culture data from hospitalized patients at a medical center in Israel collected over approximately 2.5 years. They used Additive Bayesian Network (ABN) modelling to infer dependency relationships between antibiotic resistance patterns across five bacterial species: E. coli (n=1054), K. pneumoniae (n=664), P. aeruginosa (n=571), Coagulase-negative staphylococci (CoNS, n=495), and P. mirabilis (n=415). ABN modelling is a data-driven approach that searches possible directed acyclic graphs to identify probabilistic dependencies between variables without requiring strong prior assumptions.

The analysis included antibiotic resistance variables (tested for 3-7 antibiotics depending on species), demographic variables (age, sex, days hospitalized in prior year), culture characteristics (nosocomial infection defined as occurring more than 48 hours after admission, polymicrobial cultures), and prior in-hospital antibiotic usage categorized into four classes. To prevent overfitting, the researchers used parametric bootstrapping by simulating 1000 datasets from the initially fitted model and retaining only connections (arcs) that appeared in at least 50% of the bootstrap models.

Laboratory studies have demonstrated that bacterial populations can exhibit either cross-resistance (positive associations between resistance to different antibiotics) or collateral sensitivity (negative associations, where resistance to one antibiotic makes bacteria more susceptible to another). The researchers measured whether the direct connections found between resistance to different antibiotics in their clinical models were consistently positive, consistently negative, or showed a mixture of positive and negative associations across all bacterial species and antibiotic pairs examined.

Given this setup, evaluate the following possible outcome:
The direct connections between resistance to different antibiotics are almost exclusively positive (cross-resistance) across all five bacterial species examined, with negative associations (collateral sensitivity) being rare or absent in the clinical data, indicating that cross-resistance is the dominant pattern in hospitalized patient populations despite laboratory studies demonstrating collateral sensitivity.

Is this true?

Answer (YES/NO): YES